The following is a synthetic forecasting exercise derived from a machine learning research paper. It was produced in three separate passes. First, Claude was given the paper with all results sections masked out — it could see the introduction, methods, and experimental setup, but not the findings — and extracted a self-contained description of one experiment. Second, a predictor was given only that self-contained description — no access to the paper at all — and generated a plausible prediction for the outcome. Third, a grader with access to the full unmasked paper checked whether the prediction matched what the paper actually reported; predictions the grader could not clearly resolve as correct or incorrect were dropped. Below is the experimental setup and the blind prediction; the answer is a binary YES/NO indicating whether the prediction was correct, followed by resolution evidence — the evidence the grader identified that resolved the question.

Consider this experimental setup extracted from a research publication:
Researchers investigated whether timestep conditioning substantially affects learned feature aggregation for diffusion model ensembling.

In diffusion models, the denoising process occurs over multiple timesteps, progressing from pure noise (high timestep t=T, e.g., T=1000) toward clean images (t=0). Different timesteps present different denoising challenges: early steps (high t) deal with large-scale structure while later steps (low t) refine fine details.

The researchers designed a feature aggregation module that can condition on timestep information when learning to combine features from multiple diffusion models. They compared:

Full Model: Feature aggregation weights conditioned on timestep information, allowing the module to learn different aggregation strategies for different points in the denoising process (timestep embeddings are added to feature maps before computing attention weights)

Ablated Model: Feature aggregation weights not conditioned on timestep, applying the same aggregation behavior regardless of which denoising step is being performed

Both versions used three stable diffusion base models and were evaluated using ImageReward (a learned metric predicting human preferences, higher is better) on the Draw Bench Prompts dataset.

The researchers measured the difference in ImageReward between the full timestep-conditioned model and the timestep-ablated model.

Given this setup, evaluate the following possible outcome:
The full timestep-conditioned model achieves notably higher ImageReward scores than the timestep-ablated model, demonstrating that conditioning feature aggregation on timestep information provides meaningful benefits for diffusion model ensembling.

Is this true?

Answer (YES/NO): YES